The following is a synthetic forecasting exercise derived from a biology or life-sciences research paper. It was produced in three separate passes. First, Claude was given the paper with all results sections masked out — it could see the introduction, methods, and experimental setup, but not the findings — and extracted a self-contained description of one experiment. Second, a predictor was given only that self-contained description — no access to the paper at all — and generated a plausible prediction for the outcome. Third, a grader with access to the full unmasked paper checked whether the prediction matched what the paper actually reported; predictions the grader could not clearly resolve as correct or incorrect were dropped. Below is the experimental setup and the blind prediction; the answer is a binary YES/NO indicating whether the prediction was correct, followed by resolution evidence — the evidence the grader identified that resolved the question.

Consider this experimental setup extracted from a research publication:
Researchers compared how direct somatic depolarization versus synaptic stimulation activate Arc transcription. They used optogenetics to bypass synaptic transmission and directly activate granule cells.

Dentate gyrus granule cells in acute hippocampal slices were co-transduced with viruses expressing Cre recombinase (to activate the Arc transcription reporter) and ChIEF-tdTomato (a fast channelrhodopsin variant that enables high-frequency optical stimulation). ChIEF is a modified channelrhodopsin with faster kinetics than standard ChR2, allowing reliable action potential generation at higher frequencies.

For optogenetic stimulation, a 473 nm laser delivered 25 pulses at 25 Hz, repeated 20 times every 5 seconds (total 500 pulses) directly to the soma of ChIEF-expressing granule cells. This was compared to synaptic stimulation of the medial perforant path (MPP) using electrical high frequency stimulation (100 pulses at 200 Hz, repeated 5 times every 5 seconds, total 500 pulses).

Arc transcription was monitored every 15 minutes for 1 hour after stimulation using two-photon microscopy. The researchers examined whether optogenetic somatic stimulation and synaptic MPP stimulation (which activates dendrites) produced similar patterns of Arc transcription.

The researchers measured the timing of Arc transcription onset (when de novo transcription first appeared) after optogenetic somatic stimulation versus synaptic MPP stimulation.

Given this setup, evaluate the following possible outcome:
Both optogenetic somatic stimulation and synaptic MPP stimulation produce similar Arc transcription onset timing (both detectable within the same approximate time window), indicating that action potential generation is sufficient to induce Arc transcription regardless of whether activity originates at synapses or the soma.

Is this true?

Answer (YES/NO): YES